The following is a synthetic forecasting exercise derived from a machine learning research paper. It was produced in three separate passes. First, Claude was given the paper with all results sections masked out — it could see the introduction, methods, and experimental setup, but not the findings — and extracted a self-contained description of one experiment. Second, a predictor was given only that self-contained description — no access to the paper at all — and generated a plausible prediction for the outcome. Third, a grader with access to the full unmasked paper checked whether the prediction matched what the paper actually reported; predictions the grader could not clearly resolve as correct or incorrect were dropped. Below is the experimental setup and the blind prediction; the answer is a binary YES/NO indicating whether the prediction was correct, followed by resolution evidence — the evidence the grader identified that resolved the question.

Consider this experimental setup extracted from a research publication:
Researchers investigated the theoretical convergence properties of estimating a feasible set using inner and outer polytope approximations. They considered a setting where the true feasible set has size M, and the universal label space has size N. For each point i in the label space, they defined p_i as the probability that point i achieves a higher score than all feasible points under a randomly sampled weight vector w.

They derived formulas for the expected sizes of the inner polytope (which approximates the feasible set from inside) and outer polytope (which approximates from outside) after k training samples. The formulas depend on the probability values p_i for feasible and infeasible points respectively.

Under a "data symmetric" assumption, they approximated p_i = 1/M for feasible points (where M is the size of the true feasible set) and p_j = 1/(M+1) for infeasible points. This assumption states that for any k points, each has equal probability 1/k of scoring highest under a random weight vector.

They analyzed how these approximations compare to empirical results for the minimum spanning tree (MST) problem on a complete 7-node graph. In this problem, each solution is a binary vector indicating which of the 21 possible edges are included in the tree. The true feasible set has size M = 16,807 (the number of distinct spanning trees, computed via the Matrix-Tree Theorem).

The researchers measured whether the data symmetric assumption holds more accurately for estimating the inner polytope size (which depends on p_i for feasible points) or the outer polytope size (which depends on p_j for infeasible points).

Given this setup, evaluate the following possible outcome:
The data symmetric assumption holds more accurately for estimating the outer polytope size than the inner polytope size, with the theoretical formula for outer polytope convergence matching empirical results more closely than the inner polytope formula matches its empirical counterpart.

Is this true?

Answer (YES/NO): NO